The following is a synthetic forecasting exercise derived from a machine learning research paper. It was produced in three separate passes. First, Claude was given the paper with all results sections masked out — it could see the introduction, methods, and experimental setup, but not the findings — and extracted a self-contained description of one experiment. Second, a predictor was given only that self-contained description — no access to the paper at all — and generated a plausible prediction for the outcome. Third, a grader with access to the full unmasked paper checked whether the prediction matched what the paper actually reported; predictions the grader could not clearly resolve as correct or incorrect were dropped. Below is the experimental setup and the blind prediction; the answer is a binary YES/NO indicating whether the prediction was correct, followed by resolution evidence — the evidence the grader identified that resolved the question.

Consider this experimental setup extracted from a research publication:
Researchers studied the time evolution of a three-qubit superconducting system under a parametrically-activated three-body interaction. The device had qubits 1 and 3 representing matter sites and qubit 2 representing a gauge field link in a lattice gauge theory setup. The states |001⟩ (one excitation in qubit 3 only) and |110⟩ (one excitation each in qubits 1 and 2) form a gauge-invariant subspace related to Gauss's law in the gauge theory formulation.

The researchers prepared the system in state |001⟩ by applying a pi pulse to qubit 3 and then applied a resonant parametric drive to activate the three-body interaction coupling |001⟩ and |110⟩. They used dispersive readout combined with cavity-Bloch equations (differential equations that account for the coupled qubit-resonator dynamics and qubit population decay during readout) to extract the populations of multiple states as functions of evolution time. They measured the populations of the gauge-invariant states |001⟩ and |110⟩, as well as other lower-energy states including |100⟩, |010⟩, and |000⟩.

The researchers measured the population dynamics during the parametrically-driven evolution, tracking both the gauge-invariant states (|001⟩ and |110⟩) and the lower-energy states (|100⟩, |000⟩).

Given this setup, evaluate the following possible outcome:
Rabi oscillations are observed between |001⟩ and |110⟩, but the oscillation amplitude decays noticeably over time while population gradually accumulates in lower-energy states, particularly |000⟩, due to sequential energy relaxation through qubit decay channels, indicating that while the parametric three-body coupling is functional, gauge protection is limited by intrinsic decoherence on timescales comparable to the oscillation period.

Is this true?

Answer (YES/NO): NO